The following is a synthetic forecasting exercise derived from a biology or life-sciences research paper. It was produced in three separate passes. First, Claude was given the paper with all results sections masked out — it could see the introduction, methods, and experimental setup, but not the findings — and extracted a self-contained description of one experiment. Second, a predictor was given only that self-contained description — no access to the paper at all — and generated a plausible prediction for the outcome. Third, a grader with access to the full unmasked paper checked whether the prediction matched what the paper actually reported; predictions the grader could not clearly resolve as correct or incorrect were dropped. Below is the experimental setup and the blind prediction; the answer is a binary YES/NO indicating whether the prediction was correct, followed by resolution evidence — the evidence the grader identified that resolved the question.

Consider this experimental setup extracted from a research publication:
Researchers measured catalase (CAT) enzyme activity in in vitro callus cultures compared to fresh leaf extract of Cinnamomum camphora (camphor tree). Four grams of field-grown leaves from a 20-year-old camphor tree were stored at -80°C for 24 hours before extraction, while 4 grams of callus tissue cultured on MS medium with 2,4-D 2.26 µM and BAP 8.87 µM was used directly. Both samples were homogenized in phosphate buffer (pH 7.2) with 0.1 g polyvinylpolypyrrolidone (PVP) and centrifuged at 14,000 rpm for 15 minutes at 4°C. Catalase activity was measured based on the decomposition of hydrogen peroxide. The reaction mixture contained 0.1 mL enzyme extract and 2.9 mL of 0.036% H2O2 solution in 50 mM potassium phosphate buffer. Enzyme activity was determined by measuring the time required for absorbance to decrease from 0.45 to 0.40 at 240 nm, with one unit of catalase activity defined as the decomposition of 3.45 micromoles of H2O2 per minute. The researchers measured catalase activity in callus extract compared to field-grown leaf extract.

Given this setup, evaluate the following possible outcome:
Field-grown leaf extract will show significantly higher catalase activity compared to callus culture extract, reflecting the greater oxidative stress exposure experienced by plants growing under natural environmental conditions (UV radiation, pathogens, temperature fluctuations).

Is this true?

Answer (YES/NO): NO